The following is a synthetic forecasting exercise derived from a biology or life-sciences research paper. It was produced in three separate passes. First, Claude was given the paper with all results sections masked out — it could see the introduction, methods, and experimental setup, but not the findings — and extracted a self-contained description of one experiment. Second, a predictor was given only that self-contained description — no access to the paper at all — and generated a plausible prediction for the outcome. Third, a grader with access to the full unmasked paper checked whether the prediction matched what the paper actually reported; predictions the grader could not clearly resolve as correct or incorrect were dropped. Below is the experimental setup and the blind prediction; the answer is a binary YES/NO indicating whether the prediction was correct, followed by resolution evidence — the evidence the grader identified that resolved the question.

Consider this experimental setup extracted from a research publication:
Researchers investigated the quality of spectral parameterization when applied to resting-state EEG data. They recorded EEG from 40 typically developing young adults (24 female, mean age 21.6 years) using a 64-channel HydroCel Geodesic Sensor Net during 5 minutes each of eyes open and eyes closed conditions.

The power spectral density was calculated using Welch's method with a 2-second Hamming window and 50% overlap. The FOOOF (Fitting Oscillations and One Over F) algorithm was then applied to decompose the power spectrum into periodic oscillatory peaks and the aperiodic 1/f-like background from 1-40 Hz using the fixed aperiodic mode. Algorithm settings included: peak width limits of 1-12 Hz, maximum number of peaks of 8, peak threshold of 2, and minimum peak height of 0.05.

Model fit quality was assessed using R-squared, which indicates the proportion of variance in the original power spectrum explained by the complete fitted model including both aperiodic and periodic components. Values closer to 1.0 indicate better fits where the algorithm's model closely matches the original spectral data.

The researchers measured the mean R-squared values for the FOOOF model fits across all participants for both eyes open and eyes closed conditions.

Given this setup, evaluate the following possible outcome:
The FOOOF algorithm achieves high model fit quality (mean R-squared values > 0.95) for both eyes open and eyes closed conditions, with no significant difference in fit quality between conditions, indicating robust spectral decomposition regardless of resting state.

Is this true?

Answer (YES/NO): YES